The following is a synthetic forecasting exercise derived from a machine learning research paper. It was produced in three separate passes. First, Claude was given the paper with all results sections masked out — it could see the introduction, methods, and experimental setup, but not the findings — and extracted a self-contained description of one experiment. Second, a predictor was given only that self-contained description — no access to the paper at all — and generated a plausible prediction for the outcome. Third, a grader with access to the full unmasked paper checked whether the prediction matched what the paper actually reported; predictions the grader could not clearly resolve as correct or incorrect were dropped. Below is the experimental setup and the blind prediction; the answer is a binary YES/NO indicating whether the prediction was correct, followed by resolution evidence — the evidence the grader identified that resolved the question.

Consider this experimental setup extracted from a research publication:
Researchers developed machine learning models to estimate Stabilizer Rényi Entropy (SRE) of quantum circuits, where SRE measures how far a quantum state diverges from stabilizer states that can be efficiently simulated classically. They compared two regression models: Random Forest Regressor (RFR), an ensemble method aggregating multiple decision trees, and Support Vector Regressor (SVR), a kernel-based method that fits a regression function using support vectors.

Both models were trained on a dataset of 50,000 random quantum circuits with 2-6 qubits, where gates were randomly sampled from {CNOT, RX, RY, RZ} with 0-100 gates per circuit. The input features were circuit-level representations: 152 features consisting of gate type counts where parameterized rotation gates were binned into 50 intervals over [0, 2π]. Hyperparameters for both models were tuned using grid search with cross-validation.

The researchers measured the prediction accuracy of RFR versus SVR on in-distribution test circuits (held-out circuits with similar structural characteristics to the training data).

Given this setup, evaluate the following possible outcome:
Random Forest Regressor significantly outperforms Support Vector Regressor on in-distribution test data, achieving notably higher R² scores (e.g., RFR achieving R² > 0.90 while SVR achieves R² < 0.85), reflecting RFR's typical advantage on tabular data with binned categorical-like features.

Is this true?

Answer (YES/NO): NO